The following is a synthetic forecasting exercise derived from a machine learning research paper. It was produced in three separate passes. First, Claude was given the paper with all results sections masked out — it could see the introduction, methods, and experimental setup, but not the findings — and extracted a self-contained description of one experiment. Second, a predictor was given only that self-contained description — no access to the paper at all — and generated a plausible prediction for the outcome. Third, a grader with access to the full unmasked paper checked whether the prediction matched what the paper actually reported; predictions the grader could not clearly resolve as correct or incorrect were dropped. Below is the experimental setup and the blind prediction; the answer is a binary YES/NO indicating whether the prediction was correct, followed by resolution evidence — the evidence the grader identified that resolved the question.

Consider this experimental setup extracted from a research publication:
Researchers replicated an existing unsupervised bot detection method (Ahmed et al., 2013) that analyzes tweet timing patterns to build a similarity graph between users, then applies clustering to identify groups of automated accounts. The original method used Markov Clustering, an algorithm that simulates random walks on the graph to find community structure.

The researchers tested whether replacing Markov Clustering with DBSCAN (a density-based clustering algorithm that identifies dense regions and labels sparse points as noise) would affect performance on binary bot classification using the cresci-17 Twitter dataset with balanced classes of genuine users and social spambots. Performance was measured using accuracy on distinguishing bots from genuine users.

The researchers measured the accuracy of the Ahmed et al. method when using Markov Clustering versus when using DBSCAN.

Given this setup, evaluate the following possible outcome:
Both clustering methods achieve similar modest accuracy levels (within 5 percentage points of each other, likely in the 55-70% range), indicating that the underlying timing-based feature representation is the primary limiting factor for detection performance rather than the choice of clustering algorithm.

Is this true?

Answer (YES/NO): NO